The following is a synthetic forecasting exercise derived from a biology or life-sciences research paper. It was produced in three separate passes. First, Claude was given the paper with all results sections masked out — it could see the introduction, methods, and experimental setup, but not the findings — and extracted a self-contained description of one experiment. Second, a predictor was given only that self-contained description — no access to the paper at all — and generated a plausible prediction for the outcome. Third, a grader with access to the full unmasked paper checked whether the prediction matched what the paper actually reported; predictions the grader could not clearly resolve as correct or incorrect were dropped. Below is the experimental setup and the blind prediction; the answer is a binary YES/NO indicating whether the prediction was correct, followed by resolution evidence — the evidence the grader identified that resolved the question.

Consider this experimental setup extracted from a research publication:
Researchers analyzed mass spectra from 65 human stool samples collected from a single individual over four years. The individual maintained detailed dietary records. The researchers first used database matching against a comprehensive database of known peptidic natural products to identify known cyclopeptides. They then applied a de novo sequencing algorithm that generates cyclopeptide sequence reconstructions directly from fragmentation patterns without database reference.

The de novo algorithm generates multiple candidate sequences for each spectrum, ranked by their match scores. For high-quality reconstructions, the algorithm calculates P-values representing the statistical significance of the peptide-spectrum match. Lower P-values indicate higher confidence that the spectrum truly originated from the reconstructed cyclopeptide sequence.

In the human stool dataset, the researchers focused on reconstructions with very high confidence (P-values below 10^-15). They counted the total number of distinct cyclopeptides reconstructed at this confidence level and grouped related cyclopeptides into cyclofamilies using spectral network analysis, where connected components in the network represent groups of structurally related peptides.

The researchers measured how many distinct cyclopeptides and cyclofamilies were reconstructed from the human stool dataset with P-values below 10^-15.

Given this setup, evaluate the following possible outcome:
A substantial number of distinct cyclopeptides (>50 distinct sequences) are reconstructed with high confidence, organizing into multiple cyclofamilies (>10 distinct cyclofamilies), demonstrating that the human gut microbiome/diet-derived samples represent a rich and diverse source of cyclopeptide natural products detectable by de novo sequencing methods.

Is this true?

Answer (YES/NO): NO